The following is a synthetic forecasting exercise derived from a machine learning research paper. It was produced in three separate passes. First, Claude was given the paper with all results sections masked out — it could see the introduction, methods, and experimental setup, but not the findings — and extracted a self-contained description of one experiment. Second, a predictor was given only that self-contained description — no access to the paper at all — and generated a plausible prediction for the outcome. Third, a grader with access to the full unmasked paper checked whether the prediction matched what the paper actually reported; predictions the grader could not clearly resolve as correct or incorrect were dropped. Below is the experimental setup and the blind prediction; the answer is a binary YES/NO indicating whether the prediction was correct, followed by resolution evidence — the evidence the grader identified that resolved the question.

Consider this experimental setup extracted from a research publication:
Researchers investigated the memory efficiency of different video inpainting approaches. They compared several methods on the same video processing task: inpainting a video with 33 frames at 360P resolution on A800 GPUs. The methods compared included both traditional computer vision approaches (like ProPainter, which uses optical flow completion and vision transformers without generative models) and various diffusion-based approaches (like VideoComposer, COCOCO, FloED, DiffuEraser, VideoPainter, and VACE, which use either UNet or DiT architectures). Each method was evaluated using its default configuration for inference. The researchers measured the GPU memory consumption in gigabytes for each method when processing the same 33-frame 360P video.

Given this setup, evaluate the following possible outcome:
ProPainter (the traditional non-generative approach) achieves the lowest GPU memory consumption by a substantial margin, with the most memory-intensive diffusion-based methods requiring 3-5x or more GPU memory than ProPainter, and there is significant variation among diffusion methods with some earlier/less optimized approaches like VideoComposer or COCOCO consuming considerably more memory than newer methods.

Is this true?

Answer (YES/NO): NO